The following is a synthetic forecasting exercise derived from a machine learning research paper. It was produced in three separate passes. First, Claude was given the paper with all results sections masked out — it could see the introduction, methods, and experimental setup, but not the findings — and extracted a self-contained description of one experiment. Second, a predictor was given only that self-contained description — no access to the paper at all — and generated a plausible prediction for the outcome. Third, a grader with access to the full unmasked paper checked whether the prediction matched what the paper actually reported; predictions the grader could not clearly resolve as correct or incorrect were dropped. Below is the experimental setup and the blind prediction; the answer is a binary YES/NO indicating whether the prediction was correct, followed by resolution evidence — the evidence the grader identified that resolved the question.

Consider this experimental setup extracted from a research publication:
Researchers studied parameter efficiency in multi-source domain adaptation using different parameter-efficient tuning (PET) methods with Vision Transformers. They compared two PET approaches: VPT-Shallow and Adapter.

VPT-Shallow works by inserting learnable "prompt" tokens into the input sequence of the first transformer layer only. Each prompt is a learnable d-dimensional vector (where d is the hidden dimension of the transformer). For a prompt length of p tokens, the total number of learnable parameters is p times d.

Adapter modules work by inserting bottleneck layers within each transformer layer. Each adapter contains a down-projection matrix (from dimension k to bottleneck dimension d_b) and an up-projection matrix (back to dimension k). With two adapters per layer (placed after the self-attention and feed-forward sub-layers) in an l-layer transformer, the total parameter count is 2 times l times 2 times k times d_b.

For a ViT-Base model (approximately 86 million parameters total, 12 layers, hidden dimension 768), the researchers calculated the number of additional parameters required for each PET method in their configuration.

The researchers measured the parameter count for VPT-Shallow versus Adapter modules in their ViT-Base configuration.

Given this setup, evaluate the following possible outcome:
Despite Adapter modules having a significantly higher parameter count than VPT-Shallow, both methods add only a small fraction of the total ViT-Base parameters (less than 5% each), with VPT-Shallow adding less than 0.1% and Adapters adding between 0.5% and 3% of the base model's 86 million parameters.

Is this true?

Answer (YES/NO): NO